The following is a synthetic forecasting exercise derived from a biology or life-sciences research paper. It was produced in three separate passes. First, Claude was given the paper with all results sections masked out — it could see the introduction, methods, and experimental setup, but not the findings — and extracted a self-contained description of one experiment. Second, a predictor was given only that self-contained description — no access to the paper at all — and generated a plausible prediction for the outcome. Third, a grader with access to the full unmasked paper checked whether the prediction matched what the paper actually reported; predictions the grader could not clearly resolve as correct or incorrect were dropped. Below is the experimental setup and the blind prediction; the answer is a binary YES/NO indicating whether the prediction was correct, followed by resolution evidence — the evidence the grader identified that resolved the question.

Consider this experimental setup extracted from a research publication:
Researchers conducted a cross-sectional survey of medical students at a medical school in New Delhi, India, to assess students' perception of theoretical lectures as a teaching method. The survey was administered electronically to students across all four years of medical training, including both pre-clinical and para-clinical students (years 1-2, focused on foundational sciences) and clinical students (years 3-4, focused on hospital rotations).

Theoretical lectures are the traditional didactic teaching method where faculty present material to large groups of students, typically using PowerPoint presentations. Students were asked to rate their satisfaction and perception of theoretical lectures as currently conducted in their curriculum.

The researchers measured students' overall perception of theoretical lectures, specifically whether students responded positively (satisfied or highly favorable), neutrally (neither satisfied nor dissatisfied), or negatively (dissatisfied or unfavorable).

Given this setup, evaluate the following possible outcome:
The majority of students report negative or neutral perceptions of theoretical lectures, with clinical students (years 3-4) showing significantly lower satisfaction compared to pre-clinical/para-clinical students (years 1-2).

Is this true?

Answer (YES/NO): NO